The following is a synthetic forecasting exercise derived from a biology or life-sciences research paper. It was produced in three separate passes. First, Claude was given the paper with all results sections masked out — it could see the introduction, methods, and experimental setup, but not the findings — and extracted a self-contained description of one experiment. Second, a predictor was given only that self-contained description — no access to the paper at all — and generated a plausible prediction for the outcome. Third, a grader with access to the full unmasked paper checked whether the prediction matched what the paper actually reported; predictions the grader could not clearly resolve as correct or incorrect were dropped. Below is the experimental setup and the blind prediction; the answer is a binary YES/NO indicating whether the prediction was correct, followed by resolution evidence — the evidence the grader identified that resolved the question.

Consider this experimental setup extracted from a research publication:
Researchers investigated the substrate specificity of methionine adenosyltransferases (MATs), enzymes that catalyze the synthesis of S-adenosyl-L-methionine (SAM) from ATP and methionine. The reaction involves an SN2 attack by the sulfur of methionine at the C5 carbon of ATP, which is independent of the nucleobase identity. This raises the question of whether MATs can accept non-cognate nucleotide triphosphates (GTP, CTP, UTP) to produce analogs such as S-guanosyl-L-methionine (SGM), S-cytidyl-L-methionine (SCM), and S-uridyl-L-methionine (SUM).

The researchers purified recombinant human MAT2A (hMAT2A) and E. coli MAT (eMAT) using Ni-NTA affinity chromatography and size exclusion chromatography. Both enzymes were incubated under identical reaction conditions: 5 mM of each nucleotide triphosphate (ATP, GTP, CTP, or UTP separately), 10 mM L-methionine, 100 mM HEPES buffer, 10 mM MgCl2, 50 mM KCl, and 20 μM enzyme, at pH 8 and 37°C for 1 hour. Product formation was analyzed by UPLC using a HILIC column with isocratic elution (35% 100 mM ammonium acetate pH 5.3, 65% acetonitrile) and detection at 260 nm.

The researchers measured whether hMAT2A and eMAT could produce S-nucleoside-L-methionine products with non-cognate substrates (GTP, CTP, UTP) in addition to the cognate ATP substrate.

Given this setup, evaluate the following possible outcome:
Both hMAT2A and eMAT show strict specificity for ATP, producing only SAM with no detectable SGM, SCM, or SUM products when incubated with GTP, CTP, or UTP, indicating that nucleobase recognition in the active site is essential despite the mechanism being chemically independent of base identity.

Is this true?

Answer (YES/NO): NO